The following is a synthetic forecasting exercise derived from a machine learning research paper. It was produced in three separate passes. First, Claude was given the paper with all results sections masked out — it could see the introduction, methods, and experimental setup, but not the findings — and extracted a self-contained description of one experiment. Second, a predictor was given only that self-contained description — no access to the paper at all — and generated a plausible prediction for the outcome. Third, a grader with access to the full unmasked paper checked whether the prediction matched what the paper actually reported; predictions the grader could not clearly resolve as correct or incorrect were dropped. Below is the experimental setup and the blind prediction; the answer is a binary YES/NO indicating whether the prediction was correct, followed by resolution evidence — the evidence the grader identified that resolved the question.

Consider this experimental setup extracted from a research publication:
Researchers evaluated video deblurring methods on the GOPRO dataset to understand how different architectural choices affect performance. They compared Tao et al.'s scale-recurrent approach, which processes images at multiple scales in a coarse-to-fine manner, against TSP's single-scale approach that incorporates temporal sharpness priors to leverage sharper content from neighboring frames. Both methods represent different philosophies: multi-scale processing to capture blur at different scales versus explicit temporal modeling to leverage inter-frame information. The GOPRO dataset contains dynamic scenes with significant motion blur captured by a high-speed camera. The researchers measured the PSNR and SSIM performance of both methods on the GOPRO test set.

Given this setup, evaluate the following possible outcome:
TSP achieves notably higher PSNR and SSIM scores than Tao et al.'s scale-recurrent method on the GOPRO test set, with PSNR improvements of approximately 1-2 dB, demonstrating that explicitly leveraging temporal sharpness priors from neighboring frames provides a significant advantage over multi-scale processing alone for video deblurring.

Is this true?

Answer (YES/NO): YES